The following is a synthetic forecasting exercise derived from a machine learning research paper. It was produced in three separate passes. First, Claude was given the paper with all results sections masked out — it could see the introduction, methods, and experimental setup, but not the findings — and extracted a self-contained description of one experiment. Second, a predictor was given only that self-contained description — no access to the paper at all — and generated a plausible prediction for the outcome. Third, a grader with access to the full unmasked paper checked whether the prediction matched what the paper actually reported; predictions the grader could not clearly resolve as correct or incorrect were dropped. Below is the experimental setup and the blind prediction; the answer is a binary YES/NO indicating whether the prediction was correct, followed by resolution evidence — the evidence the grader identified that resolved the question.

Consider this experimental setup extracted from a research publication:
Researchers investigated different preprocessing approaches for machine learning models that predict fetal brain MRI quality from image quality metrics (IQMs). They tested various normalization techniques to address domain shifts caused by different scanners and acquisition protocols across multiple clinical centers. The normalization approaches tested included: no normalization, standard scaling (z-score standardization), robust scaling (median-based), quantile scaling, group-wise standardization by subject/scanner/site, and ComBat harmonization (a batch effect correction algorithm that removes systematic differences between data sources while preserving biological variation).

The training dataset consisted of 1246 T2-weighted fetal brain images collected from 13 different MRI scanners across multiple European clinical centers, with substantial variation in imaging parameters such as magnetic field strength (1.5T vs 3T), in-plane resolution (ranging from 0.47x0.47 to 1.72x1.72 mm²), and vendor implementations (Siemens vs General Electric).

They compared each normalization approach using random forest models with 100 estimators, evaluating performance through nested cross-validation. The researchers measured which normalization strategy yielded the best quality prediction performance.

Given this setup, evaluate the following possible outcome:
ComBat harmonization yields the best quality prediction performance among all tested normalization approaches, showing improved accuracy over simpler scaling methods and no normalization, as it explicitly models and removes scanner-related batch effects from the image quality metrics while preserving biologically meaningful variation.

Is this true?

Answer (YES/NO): NO